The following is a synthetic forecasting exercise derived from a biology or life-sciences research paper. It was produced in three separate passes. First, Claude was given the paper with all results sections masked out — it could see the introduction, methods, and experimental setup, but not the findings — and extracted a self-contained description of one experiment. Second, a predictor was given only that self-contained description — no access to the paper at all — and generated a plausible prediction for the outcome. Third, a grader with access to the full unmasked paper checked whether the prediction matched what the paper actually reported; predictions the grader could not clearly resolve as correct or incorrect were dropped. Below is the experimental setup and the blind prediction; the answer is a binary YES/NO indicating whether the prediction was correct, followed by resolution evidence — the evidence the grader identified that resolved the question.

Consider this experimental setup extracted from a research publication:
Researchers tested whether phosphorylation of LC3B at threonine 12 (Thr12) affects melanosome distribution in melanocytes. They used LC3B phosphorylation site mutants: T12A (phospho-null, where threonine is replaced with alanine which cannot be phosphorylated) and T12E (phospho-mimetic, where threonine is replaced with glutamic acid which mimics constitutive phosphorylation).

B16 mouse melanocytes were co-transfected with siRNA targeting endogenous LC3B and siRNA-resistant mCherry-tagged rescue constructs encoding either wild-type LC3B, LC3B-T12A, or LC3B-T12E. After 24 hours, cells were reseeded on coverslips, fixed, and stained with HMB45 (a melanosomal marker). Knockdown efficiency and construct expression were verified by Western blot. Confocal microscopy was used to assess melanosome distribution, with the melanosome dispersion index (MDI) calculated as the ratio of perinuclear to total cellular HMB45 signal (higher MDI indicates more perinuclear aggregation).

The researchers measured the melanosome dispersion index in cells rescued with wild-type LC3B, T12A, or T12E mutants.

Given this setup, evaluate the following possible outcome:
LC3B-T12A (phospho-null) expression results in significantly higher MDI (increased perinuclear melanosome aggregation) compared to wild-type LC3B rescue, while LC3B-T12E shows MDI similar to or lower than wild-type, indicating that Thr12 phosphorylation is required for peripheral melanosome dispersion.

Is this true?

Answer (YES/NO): YES